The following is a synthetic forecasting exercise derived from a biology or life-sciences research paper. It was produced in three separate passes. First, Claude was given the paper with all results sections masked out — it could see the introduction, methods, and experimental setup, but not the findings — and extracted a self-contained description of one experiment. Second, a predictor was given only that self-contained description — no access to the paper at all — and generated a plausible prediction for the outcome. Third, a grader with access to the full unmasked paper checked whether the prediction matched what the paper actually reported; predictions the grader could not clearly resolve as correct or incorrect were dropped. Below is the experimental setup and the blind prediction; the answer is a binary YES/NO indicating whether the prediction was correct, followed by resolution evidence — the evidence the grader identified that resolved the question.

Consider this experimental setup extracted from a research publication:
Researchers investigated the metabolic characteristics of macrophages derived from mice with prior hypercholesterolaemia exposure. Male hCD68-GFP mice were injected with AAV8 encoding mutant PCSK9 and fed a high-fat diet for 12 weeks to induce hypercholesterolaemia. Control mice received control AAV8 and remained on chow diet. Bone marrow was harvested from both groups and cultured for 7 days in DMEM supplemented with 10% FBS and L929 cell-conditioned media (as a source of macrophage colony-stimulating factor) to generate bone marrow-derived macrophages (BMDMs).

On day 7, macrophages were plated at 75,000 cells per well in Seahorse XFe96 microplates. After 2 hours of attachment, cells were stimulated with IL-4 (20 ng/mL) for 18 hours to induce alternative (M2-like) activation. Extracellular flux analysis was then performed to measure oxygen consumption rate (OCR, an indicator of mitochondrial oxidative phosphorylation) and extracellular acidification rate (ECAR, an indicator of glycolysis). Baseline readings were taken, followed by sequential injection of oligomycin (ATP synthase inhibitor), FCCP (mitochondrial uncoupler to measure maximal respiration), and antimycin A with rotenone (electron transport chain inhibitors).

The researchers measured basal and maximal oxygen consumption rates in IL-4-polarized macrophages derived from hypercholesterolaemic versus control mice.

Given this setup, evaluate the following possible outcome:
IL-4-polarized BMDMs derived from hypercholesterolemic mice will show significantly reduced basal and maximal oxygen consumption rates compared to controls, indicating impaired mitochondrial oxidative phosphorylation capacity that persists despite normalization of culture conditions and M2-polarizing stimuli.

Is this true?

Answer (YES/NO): NO